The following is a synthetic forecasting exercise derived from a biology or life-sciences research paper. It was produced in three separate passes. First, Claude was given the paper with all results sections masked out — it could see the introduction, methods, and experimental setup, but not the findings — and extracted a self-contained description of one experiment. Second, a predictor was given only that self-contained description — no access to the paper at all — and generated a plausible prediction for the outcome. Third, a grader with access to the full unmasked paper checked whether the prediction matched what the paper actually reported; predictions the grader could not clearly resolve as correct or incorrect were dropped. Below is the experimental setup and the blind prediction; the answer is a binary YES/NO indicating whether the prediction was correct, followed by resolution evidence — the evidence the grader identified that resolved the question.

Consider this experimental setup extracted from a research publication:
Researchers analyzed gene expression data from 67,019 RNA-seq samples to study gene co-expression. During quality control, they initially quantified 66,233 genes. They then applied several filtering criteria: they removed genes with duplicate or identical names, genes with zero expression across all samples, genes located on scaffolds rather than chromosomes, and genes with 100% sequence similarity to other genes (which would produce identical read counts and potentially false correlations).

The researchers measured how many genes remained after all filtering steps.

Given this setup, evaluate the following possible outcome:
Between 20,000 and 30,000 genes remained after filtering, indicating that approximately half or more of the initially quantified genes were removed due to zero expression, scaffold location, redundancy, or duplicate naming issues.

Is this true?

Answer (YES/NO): NO